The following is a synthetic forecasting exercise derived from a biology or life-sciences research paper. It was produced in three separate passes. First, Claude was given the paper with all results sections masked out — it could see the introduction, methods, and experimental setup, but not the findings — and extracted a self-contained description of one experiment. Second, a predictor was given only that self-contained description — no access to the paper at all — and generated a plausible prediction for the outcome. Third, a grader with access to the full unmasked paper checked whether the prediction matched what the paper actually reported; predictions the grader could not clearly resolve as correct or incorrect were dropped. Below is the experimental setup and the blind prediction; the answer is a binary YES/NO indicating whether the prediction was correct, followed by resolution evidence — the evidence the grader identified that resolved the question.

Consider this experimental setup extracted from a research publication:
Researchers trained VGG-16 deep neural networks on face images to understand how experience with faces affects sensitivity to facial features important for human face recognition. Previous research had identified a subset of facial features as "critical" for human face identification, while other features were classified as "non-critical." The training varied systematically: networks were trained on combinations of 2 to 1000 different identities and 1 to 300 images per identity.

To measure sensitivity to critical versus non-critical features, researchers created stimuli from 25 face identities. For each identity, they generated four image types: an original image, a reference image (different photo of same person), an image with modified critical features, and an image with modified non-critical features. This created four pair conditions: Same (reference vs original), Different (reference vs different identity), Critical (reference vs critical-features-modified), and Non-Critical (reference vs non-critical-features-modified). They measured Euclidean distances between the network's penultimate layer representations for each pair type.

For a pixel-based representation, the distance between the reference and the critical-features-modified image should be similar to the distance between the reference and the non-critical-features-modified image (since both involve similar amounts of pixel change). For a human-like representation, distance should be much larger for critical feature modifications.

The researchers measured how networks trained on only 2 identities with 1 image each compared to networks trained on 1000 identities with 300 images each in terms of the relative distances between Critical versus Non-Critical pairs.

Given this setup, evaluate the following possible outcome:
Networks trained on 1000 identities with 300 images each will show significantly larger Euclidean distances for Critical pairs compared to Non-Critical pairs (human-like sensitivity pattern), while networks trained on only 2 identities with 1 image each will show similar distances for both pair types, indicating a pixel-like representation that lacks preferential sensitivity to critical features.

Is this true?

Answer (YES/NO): YES